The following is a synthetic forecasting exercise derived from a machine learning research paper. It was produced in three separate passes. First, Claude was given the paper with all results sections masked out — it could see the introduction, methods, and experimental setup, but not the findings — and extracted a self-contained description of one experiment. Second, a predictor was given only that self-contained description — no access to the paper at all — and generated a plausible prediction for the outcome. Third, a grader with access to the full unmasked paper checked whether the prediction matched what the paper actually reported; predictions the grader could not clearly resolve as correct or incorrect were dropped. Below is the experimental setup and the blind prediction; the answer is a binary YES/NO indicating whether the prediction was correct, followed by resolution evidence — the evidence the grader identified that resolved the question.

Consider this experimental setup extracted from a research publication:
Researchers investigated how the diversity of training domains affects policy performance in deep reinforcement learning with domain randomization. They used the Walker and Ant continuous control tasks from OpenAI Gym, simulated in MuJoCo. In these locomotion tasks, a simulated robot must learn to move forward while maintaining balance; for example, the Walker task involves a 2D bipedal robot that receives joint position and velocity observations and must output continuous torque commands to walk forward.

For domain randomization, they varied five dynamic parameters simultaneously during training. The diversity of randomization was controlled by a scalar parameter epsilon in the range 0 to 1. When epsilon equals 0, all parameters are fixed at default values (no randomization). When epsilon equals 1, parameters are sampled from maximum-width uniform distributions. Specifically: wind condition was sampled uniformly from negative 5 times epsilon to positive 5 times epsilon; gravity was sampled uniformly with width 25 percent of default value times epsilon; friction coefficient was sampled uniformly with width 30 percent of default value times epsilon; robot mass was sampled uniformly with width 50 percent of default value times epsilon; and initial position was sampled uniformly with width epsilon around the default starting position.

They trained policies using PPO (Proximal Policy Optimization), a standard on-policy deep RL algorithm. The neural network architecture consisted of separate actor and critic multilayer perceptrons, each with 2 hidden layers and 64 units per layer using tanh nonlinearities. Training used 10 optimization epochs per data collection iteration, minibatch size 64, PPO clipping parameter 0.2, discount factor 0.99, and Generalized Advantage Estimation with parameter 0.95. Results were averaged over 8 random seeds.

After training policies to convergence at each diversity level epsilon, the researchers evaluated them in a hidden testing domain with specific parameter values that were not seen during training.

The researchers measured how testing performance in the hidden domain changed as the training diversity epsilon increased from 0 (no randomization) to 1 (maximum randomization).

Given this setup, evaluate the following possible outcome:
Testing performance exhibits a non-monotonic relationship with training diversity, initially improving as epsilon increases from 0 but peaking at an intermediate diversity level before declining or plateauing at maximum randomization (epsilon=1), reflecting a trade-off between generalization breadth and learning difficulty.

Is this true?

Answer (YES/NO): YES